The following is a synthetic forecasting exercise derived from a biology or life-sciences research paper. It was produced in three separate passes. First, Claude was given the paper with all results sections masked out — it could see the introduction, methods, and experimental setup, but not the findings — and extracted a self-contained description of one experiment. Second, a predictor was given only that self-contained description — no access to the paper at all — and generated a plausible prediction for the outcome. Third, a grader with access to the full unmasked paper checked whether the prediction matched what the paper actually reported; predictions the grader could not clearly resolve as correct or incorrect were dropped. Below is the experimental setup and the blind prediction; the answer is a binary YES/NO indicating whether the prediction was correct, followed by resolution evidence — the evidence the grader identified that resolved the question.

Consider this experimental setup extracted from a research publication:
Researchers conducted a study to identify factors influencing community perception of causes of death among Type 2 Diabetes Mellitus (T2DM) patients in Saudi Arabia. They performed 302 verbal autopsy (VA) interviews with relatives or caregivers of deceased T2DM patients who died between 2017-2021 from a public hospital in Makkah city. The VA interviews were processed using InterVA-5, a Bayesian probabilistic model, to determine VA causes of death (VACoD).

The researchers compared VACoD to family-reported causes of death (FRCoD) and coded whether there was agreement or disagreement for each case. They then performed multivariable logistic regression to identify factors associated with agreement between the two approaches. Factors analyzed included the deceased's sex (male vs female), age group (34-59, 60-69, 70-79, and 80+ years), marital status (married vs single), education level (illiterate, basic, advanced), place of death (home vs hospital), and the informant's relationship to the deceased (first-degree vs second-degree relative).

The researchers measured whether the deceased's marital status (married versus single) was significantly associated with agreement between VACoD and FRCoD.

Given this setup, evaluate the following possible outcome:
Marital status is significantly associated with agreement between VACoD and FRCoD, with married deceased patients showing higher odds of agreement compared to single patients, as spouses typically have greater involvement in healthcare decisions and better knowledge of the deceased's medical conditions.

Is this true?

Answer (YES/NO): YES